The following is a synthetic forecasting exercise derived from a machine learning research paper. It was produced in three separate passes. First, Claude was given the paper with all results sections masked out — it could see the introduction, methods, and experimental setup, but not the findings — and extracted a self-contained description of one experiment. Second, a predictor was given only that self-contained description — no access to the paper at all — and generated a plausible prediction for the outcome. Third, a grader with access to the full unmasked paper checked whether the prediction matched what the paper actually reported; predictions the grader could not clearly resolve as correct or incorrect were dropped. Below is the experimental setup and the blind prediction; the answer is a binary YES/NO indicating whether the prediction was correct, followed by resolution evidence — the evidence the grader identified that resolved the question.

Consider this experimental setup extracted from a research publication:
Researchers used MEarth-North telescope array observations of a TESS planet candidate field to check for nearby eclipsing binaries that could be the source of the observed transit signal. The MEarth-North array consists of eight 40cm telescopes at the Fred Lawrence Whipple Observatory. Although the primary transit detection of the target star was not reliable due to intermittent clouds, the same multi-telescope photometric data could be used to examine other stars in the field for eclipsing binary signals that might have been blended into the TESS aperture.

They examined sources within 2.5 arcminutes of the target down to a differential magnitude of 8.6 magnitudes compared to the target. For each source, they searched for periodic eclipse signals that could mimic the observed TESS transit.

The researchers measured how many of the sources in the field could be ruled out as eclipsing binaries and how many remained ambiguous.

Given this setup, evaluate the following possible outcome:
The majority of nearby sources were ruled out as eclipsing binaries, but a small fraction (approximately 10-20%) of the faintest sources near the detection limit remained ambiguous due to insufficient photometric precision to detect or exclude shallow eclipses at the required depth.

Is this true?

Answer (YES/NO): NO